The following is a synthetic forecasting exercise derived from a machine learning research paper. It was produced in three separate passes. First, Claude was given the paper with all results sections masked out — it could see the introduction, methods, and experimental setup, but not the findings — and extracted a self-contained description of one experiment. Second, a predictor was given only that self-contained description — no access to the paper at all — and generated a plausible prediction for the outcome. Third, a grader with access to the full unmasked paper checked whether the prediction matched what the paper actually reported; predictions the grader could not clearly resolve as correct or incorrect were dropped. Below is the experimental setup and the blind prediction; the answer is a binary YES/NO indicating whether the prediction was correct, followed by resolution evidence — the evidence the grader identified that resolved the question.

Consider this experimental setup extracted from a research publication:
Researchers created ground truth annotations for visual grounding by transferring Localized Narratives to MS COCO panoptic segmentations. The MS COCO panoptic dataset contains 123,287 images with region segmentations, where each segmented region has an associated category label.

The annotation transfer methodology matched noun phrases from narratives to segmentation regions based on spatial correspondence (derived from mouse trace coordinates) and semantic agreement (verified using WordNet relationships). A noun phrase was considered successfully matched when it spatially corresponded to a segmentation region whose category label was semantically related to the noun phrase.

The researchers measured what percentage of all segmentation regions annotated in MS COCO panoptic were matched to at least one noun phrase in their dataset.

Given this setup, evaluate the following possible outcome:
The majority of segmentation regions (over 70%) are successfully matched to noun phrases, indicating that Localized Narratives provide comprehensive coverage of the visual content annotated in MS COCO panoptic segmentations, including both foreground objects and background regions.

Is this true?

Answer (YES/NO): NO